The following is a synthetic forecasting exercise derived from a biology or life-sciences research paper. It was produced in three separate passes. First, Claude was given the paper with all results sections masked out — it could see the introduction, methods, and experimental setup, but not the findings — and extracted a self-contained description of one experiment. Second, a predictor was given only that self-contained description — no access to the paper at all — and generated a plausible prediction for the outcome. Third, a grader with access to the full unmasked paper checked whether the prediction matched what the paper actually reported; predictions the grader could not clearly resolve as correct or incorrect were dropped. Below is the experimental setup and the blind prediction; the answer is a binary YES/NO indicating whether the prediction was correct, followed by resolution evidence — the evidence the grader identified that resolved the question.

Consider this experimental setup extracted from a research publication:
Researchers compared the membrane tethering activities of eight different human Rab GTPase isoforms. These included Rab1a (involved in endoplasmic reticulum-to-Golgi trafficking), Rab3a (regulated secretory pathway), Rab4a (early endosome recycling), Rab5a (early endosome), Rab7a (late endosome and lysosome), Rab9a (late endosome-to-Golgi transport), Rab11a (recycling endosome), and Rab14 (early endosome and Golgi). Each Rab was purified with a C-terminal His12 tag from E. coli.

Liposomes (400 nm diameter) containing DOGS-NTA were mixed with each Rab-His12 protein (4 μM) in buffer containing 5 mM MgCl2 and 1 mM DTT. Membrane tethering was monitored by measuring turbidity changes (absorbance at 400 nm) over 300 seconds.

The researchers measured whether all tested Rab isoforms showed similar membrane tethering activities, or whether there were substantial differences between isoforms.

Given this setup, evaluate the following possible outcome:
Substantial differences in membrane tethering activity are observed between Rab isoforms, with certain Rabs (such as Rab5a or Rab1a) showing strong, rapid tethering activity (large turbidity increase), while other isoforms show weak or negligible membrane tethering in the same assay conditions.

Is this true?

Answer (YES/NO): NO